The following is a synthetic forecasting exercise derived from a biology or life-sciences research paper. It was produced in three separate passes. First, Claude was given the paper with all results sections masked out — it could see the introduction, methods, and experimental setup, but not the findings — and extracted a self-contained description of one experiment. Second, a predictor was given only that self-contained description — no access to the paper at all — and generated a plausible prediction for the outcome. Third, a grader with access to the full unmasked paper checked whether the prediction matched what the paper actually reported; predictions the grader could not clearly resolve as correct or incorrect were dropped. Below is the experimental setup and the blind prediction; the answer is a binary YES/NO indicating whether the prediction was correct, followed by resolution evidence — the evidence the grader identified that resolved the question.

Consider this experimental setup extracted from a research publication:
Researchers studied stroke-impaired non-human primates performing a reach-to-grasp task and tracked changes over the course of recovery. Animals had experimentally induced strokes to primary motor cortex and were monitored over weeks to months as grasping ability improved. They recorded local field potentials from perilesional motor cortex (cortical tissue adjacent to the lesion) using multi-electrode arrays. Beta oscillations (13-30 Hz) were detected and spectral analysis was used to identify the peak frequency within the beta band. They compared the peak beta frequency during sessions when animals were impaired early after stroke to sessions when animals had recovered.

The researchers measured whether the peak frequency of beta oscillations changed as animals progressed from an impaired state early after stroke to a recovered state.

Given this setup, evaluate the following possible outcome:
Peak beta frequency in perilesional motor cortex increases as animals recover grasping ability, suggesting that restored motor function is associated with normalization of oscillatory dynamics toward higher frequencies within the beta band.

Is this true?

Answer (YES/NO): YES